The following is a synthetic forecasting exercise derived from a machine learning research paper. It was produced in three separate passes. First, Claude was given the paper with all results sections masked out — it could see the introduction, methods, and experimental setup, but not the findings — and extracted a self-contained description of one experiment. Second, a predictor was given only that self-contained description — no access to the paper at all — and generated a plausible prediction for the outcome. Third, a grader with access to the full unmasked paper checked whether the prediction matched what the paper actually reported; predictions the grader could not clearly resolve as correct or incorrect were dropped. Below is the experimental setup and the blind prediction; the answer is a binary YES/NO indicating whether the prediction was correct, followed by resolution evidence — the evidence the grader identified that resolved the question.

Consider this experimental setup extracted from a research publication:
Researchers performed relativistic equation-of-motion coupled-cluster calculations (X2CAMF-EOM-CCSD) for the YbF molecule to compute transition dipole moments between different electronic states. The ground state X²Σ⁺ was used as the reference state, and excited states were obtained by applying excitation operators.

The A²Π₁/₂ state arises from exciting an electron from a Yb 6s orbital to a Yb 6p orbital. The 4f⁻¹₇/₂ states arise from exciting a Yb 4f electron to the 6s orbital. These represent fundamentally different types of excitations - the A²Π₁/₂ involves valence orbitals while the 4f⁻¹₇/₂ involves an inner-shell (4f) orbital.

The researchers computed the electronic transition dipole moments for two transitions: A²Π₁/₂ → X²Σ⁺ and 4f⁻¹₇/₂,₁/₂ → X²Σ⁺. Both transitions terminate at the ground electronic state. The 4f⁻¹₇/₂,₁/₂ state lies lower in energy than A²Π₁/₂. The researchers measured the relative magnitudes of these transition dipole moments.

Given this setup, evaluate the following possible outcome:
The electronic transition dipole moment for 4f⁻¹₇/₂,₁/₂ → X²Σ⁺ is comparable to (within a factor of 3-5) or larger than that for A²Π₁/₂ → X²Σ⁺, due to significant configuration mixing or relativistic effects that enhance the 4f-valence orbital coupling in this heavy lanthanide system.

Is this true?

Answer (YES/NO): NO